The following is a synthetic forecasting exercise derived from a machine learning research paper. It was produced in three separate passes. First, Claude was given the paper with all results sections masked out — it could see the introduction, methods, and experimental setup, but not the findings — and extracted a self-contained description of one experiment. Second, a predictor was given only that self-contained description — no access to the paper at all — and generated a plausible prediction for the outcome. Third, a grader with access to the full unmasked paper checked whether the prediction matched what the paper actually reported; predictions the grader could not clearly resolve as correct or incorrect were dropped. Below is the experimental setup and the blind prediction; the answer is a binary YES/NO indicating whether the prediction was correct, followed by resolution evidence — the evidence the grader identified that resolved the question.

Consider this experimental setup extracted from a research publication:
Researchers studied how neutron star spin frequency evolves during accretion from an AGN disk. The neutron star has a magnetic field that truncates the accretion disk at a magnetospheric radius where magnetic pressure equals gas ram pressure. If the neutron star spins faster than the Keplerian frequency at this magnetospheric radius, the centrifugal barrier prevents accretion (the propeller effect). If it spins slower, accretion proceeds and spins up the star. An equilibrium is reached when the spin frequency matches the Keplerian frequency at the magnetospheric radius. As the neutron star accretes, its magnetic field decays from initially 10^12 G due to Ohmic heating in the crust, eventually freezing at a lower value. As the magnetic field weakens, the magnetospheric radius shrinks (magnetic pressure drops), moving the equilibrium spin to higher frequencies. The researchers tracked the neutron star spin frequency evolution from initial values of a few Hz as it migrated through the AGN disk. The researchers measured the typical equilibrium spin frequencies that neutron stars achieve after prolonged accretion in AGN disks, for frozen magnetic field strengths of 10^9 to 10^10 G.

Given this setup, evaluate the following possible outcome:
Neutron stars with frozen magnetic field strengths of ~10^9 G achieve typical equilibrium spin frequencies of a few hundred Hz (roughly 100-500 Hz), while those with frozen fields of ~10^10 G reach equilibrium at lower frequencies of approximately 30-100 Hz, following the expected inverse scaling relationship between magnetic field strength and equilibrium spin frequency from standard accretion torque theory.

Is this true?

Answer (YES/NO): NO